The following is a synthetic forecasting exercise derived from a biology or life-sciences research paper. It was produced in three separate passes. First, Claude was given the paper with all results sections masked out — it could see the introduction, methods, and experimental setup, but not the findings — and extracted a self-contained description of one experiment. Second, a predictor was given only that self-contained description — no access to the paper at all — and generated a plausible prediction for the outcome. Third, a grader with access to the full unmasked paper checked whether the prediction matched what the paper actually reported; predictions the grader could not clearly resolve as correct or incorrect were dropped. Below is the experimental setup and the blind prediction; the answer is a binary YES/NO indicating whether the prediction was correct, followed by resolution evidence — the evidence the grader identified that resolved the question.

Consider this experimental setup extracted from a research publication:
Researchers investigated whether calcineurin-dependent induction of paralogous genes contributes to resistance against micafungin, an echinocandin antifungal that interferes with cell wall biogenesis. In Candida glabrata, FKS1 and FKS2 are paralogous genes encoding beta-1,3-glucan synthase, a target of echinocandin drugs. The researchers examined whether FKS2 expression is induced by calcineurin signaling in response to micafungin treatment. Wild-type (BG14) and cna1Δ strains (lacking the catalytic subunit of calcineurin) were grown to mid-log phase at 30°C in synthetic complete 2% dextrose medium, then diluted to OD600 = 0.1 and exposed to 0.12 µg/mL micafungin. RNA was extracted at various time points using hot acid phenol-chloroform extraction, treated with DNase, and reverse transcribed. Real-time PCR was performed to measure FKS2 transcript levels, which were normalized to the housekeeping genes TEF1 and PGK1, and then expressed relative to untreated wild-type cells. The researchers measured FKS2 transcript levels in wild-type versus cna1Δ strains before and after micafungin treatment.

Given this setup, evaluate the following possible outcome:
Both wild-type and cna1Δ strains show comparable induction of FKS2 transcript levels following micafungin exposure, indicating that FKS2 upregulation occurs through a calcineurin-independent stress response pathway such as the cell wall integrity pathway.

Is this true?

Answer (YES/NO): NO